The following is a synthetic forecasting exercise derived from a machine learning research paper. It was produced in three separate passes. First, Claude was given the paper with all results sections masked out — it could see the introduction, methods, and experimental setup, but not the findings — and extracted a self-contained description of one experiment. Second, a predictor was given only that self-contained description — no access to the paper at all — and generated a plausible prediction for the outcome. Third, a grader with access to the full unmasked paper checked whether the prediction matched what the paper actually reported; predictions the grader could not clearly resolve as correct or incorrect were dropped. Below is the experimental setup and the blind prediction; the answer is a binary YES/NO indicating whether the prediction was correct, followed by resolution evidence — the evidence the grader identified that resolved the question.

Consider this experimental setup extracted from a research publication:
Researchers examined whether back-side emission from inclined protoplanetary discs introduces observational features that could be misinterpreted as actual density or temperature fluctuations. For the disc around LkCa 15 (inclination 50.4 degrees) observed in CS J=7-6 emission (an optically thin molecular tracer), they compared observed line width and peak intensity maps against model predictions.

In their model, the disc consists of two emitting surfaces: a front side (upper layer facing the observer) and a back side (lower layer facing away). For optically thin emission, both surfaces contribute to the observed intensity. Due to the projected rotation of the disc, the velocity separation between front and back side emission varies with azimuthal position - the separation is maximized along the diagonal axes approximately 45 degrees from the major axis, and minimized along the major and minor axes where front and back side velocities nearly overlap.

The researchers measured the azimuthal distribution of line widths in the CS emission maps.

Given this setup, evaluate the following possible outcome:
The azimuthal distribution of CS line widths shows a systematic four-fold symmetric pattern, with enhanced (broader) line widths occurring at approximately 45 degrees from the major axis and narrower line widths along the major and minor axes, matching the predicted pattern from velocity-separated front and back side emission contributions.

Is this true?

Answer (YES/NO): YES